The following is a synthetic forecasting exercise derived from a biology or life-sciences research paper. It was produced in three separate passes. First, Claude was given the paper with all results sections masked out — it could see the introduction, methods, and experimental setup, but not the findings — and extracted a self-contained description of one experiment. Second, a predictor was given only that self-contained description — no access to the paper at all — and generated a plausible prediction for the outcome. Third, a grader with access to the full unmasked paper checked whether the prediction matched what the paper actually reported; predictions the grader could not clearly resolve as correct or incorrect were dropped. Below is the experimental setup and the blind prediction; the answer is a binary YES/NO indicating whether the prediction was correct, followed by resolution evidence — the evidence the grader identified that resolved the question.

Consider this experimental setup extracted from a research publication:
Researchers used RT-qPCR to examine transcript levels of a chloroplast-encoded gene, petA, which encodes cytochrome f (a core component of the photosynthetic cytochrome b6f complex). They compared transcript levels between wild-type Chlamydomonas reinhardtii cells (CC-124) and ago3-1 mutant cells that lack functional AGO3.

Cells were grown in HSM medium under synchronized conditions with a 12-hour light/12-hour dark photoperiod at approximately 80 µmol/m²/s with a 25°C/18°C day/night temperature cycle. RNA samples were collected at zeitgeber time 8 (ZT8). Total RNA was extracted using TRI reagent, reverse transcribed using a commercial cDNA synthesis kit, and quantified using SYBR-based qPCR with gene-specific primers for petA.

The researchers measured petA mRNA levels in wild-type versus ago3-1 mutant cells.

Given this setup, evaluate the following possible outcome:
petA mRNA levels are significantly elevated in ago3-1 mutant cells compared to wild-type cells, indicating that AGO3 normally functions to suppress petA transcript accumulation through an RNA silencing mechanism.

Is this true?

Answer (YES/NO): YES